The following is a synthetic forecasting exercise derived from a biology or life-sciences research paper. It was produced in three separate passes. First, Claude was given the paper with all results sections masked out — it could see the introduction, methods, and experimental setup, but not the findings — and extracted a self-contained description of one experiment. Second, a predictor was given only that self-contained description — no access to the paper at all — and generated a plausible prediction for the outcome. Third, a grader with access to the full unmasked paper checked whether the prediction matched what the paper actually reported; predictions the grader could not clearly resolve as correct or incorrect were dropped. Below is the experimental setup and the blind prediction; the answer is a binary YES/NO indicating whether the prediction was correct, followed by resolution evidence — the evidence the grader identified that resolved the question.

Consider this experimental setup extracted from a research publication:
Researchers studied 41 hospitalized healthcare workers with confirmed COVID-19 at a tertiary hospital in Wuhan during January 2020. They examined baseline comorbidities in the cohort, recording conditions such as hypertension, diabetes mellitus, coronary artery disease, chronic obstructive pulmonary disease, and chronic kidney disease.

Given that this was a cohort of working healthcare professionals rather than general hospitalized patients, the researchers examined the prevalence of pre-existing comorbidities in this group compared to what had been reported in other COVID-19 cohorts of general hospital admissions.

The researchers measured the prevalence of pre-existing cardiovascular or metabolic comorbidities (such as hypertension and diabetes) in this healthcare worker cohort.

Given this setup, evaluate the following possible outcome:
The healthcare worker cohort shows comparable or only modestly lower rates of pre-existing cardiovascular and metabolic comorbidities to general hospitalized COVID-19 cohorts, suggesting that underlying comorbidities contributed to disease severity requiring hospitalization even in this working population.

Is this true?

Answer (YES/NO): NO